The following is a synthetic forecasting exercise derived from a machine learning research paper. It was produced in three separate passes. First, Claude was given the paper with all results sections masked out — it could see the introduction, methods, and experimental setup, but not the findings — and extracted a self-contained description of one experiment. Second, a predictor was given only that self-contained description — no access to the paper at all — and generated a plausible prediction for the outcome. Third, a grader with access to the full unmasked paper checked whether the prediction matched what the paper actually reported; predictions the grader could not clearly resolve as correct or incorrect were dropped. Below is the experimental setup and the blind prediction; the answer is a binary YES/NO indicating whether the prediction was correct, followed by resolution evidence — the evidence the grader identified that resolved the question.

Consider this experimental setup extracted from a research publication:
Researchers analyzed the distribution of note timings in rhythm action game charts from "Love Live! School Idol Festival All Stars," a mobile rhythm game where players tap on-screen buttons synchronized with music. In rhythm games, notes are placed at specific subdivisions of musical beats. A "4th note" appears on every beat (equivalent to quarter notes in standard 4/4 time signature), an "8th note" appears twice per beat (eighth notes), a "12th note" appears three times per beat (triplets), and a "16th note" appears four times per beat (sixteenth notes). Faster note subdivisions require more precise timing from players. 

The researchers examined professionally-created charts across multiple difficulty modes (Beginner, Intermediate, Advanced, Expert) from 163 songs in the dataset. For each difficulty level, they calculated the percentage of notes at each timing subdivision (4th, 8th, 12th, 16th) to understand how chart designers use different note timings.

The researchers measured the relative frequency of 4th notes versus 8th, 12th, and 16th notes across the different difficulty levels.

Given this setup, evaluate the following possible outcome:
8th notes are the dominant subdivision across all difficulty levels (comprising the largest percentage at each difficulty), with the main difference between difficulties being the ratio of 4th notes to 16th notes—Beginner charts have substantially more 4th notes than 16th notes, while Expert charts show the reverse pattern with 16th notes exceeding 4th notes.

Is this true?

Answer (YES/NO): NO